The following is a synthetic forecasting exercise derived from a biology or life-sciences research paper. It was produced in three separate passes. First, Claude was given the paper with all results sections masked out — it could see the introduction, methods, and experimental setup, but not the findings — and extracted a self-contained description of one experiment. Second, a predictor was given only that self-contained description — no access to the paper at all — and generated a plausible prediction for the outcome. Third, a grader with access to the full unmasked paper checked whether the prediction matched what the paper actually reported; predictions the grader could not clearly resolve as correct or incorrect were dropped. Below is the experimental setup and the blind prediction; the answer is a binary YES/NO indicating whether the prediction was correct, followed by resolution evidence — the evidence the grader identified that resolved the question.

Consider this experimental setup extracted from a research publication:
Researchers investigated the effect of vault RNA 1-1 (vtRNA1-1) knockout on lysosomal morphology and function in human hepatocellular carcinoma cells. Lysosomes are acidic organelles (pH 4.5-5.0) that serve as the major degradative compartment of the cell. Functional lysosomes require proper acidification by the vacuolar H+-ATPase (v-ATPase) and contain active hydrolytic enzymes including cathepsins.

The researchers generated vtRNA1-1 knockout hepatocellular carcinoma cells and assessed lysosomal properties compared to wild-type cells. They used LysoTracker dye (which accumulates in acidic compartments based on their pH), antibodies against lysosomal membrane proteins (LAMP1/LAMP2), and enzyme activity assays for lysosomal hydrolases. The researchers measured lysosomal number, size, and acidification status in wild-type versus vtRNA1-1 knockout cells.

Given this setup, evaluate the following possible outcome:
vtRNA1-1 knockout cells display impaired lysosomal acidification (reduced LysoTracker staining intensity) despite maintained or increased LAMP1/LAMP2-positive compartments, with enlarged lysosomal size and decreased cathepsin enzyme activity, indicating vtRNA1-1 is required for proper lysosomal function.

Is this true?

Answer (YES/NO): NO